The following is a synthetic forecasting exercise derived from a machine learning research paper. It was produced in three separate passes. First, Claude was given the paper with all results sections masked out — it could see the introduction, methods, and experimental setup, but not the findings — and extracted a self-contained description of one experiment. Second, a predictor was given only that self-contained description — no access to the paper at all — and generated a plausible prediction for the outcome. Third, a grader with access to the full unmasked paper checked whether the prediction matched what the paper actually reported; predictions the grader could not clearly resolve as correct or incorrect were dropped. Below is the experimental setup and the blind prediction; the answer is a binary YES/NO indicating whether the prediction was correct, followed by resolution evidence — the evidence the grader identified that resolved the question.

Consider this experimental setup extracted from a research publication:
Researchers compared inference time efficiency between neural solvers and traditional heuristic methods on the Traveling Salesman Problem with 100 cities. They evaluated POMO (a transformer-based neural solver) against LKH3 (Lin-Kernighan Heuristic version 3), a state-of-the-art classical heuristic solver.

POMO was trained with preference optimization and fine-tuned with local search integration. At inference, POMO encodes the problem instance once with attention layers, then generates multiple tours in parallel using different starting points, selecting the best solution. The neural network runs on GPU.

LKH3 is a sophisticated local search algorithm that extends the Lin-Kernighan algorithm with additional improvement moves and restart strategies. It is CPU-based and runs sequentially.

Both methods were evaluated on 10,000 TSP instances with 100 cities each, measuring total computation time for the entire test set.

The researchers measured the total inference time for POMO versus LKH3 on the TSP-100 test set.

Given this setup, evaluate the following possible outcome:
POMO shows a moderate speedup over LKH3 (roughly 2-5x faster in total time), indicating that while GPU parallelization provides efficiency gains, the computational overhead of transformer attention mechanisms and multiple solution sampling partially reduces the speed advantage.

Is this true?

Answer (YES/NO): NO